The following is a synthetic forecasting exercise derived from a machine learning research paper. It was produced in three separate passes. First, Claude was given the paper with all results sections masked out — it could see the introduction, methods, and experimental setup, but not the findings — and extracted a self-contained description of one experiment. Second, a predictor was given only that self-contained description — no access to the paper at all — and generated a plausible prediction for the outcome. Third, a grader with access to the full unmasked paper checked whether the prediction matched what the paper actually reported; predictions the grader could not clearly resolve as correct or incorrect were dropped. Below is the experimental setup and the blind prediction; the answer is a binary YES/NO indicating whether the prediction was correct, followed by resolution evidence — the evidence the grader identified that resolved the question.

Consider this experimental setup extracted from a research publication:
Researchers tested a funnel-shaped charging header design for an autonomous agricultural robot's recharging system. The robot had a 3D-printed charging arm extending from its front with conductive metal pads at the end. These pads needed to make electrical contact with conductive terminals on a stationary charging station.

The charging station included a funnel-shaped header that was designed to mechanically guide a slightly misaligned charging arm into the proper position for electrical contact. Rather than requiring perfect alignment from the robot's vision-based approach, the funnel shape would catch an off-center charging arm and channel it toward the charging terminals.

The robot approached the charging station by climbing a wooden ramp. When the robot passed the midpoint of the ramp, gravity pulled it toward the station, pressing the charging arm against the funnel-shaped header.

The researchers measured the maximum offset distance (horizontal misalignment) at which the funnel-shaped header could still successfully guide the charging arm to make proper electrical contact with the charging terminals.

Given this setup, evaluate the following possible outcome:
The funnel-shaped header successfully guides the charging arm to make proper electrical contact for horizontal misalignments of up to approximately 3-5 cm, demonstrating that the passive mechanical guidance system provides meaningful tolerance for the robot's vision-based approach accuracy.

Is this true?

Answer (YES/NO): NO